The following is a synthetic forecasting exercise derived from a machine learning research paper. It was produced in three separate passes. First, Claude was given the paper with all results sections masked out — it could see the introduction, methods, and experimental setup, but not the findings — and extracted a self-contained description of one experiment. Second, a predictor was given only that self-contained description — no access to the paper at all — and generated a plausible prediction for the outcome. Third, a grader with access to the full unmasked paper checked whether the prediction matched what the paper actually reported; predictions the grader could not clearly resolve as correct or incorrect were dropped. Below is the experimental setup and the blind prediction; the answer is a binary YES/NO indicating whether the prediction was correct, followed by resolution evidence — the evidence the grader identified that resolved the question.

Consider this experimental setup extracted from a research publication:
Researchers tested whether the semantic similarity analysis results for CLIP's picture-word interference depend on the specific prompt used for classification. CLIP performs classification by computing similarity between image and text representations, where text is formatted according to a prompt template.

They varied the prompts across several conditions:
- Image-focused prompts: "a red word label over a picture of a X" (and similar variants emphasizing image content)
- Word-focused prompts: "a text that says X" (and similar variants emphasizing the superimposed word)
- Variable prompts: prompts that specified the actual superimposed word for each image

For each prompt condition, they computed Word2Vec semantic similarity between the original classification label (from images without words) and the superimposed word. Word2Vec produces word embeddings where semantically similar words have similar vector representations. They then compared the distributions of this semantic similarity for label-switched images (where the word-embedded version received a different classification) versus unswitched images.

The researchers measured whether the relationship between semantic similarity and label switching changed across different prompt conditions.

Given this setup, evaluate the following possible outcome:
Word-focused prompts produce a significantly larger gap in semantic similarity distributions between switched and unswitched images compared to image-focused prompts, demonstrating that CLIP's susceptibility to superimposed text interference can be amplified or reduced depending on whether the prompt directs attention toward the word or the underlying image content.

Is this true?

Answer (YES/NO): NO